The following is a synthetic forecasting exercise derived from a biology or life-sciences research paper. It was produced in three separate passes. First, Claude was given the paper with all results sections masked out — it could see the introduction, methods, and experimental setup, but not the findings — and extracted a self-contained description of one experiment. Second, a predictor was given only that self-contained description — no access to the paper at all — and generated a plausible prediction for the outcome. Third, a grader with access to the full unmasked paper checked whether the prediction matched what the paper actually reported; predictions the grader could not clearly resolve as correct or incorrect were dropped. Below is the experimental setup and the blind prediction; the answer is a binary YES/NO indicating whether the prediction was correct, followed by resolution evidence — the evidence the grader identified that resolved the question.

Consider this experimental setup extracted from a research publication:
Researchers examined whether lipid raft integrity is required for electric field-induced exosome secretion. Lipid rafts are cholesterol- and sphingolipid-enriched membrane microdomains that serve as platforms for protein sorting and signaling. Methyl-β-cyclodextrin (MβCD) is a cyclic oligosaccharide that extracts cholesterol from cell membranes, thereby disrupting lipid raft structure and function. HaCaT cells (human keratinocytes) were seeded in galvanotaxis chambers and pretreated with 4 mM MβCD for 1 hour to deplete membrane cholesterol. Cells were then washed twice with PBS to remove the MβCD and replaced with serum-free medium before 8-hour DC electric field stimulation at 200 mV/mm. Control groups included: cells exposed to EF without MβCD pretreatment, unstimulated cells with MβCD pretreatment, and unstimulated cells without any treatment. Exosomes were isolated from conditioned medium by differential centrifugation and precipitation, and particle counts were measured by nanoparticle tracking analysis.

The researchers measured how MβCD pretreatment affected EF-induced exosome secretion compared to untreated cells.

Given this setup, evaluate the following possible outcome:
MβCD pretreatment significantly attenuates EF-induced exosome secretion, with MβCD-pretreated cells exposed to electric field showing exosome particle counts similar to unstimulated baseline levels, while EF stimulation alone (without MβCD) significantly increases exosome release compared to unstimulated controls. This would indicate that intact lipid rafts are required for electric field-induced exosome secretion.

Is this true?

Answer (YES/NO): NO